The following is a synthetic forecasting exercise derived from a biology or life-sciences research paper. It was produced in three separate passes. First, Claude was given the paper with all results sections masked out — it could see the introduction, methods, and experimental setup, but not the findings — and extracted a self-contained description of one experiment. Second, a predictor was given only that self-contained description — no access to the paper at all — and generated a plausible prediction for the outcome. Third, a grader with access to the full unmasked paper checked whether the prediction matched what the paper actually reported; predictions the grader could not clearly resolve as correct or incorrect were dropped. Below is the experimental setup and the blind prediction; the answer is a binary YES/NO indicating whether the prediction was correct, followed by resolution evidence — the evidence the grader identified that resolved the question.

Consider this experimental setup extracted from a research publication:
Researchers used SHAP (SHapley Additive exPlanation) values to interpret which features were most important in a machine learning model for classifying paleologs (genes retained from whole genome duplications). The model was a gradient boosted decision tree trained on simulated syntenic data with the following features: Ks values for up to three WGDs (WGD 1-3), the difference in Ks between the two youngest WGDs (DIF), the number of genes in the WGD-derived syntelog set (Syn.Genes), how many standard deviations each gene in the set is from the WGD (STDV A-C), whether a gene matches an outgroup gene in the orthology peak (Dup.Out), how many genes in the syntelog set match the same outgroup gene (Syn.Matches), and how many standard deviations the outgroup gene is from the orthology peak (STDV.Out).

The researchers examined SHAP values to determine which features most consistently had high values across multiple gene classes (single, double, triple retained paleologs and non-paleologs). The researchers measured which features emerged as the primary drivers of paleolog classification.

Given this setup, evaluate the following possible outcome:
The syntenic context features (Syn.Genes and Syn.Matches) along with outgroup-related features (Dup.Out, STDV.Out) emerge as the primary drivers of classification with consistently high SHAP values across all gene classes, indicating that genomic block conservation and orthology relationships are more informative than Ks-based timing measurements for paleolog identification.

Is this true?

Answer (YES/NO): NO